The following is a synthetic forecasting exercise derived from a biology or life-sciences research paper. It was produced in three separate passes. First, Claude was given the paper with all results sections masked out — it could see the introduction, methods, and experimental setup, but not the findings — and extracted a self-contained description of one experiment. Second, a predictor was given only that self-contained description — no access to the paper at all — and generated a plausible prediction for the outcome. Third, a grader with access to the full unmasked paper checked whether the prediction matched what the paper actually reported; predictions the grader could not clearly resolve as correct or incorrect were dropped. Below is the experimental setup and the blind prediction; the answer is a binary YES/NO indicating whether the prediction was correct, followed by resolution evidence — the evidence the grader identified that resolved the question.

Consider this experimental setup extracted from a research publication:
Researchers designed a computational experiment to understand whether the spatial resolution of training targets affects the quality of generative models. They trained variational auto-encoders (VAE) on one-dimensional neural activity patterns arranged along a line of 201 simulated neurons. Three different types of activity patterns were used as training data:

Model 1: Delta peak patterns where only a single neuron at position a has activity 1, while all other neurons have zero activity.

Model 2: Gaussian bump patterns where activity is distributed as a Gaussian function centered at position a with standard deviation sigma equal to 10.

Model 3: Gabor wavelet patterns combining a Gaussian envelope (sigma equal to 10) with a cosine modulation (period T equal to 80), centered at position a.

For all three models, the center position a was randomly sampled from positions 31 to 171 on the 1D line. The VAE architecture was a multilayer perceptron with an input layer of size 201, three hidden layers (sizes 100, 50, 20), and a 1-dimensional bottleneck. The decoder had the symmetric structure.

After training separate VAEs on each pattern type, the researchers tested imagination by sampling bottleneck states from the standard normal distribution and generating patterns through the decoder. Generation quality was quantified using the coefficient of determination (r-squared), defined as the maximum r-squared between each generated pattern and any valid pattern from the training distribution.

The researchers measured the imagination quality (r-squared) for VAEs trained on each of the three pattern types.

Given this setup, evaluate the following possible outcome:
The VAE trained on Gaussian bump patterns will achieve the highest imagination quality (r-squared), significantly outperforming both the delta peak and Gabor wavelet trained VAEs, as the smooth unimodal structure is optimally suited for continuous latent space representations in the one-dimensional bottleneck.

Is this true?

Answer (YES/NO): YES